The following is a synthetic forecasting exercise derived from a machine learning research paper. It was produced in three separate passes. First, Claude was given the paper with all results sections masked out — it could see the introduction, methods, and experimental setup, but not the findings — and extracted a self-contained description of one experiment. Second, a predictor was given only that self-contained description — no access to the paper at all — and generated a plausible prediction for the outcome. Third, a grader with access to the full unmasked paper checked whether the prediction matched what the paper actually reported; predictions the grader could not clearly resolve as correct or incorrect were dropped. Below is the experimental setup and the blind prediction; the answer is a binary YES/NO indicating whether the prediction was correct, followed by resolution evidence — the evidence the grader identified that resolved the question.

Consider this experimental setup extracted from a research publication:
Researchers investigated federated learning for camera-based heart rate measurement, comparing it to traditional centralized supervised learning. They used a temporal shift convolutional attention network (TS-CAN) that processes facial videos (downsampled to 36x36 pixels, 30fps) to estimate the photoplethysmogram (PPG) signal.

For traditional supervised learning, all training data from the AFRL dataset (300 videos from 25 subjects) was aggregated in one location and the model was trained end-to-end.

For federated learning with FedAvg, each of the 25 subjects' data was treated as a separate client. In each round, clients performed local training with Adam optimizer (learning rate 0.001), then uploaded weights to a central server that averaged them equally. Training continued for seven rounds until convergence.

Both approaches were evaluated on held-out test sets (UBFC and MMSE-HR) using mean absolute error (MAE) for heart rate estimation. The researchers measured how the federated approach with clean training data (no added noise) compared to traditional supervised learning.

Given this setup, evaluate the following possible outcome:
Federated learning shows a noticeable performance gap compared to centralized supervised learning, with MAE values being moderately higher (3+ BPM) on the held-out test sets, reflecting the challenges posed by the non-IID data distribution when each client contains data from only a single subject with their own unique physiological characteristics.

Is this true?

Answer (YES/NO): NO